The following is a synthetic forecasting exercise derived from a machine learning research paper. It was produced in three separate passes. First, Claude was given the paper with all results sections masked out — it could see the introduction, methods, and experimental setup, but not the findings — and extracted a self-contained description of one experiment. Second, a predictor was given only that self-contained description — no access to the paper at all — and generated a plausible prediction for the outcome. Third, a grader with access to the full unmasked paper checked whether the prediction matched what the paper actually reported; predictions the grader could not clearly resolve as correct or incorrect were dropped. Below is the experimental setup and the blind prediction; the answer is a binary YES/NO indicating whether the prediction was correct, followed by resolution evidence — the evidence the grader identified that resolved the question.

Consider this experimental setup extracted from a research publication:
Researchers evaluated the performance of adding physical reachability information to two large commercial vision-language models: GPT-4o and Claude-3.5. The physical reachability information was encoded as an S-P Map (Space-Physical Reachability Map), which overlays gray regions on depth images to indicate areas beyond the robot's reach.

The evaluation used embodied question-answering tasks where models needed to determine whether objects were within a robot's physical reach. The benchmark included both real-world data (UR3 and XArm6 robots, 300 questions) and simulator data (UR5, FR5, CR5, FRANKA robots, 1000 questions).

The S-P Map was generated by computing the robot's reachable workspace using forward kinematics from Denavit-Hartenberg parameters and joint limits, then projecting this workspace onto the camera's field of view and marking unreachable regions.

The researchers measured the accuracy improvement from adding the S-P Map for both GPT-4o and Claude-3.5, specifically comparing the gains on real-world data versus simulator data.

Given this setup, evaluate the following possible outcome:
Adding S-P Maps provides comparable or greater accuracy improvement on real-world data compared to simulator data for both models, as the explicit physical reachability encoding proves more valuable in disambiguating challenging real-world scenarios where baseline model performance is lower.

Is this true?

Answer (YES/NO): YES